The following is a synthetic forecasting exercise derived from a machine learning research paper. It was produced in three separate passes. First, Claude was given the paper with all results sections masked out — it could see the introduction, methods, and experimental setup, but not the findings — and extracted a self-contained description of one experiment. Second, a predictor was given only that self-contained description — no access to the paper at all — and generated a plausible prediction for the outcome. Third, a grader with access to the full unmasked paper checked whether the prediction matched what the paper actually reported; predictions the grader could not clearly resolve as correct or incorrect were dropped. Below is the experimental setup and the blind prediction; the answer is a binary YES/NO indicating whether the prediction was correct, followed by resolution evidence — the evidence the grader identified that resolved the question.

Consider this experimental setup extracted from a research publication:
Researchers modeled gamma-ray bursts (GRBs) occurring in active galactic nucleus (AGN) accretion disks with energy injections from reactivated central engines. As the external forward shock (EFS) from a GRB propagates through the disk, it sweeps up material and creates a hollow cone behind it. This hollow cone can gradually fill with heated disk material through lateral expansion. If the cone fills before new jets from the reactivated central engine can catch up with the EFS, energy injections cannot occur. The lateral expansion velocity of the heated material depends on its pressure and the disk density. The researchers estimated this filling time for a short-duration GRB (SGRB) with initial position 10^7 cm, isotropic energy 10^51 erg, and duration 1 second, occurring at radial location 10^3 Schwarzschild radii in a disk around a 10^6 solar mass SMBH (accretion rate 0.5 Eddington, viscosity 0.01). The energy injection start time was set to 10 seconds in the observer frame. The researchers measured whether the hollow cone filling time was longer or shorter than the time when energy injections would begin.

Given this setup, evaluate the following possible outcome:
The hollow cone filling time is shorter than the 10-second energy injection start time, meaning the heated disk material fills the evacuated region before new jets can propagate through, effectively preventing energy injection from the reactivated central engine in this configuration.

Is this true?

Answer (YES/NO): NO